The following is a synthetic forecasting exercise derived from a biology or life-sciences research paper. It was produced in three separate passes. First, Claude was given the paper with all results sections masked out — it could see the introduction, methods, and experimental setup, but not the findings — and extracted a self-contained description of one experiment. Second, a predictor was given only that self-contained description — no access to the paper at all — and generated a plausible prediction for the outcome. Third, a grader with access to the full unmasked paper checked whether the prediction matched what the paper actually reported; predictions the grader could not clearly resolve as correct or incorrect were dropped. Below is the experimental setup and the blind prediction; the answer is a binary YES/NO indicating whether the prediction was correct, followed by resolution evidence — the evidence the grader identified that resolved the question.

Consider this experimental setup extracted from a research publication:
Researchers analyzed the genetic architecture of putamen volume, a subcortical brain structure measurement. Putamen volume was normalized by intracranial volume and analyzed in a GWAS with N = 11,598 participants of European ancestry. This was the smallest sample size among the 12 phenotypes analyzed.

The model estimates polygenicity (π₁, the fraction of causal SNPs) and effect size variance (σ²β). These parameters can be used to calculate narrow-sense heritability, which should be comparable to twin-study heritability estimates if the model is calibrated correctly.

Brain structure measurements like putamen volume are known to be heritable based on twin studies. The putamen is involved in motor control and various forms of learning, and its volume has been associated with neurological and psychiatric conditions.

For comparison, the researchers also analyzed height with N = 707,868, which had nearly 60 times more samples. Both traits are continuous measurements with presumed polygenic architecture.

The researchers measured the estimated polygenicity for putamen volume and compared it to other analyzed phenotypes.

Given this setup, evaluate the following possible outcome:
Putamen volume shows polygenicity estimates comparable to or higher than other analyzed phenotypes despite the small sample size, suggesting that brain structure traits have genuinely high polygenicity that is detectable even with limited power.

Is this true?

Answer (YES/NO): NO